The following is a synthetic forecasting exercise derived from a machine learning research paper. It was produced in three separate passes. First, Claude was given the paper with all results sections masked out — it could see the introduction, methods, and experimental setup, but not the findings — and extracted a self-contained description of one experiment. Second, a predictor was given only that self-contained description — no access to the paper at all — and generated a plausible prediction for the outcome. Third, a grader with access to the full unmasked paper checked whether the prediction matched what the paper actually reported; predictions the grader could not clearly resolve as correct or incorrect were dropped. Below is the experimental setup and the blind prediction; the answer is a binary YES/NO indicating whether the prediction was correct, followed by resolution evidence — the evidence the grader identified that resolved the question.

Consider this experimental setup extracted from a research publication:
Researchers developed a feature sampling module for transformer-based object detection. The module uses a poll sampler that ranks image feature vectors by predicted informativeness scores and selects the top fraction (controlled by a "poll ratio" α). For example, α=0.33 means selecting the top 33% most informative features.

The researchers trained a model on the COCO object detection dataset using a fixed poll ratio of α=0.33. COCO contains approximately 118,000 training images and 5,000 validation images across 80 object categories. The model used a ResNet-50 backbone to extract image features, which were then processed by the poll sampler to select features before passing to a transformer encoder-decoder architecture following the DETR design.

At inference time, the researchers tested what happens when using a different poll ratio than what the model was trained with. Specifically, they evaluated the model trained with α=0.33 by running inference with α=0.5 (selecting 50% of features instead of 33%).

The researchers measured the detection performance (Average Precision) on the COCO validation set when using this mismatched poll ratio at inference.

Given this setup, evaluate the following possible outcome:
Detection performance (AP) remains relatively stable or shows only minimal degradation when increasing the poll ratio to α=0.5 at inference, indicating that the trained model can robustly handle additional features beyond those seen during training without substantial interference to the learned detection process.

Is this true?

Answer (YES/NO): NO